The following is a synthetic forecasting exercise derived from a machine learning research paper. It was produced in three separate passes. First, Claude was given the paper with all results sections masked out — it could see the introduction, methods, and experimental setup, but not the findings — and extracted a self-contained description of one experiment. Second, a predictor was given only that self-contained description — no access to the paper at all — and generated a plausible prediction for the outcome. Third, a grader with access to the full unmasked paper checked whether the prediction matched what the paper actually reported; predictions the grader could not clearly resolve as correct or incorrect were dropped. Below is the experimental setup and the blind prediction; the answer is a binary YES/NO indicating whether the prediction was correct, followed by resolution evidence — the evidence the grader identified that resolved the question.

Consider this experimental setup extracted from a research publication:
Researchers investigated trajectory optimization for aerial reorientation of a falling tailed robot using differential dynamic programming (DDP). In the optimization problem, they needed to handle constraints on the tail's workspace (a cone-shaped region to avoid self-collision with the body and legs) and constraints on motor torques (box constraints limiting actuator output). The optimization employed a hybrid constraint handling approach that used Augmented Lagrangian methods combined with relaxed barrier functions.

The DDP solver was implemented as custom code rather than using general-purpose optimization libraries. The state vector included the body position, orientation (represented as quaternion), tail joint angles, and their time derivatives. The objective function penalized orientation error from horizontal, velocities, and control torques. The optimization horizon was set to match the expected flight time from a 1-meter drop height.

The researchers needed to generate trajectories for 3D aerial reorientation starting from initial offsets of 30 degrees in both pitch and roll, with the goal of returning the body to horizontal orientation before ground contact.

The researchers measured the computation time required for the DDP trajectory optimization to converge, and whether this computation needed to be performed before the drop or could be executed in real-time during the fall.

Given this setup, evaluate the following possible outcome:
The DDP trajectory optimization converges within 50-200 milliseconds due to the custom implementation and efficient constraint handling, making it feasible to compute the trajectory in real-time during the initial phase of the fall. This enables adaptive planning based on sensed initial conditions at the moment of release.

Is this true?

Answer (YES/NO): NO